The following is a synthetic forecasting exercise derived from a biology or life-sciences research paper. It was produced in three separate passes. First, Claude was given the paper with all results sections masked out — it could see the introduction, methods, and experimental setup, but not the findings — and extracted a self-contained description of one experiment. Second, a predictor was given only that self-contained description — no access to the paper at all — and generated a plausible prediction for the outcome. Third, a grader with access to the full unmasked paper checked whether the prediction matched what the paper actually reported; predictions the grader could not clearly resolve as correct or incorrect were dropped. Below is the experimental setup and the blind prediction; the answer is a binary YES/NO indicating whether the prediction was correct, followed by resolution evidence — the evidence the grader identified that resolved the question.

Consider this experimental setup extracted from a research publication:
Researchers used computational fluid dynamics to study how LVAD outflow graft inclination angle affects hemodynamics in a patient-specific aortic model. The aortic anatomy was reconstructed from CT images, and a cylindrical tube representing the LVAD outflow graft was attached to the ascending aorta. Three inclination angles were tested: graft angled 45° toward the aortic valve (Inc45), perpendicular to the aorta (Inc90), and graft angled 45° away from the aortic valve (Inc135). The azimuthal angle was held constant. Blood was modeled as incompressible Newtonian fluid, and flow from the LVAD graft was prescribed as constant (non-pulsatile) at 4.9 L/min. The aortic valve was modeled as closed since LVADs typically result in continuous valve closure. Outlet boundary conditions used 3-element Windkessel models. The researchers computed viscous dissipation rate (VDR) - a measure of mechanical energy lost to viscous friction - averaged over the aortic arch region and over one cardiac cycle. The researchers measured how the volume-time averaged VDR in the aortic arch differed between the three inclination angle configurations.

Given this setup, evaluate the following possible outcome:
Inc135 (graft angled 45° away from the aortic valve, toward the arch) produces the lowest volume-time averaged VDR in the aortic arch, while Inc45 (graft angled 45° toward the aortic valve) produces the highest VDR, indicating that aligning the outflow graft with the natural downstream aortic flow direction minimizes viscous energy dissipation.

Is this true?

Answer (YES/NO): YES